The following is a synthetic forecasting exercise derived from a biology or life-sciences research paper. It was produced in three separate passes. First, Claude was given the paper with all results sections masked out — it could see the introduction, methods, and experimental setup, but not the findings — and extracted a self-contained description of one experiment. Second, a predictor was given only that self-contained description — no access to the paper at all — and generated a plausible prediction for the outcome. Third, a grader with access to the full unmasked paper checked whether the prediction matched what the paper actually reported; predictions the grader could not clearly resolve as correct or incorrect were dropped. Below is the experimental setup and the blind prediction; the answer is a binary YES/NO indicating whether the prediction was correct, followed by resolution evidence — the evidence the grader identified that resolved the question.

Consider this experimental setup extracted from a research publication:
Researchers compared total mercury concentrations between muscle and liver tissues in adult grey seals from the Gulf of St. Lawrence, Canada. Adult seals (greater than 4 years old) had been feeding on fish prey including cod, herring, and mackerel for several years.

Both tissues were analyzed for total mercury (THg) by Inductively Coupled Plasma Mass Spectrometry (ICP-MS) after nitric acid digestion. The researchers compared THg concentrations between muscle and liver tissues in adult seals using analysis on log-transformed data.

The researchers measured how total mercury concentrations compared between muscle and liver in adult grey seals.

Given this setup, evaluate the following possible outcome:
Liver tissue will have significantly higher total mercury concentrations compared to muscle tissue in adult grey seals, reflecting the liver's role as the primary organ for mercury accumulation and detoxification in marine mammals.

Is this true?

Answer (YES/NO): YES